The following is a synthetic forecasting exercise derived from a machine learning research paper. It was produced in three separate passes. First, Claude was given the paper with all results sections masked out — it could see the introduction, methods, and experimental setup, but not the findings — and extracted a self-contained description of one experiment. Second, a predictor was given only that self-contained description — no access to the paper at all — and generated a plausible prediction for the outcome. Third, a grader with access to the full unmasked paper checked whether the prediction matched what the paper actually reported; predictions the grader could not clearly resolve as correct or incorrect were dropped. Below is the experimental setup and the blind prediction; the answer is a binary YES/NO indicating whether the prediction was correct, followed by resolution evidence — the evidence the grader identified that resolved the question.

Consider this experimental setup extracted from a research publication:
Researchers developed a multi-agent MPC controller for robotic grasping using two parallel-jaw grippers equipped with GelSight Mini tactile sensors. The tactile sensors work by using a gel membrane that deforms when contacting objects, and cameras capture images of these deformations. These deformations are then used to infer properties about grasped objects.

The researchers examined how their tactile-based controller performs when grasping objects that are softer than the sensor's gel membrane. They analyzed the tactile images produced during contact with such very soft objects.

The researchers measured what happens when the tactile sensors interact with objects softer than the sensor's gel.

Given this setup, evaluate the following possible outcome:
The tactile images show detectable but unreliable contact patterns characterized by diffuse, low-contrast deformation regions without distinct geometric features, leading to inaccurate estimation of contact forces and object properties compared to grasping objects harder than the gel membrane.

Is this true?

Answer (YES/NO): NO